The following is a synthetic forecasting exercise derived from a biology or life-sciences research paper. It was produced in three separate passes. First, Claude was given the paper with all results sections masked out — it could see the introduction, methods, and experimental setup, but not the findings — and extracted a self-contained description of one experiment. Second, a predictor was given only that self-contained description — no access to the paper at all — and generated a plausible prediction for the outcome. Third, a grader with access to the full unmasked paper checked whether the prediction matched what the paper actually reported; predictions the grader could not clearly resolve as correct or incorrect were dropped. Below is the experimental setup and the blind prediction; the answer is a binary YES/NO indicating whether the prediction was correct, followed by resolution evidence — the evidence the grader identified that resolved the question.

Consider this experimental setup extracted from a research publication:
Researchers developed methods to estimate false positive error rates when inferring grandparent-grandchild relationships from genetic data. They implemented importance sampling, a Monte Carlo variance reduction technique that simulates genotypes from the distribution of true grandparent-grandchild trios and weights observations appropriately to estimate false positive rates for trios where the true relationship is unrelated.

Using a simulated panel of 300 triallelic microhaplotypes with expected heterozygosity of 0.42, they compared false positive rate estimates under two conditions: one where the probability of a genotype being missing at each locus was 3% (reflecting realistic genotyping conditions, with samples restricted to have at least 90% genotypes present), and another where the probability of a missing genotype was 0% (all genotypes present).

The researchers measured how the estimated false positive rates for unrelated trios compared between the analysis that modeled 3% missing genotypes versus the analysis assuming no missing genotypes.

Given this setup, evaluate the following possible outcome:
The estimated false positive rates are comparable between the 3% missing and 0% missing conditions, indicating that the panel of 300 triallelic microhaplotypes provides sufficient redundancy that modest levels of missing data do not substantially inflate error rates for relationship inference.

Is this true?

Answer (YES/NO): NO